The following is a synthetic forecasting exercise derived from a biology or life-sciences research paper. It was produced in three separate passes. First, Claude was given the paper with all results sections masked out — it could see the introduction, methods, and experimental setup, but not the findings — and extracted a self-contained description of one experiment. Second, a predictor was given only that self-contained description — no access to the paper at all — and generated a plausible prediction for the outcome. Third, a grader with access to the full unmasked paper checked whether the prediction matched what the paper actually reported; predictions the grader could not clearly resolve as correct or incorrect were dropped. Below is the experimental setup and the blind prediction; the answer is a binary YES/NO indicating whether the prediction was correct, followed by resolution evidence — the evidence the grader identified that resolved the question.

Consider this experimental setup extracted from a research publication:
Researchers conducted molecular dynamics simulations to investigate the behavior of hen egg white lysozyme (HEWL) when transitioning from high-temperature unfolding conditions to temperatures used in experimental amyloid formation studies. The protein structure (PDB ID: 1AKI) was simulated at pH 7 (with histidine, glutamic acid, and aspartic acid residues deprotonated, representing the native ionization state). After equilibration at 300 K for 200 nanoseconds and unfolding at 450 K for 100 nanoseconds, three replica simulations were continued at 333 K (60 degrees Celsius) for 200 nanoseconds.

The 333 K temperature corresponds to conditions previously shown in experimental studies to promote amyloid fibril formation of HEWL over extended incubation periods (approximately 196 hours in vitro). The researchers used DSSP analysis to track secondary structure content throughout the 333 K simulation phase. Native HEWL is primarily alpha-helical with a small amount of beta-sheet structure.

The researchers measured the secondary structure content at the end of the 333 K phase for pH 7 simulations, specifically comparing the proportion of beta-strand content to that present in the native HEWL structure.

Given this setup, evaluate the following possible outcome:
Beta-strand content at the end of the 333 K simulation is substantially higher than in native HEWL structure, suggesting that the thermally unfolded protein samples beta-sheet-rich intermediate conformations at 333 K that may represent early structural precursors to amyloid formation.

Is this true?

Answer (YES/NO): NO